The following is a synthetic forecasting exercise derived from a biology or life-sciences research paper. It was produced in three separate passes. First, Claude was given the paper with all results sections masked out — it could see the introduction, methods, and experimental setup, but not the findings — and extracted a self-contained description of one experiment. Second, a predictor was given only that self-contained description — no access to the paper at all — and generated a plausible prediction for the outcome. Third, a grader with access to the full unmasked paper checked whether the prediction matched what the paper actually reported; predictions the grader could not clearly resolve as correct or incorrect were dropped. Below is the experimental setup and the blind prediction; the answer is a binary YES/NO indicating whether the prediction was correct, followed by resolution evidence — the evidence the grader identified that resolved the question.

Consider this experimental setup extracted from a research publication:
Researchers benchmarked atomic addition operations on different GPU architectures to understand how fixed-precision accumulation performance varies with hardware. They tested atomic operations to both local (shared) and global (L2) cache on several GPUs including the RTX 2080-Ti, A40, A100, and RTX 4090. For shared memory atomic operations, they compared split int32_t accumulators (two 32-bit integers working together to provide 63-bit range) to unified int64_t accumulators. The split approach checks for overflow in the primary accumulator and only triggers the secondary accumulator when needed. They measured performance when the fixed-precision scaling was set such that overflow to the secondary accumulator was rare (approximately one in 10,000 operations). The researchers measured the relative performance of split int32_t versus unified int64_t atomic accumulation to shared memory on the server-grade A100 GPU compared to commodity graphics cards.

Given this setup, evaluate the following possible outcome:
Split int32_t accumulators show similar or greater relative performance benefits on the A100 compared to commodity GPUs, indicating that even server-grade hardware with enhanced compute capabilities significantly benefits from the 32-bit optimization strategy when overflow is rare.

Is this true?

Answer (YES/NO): NO